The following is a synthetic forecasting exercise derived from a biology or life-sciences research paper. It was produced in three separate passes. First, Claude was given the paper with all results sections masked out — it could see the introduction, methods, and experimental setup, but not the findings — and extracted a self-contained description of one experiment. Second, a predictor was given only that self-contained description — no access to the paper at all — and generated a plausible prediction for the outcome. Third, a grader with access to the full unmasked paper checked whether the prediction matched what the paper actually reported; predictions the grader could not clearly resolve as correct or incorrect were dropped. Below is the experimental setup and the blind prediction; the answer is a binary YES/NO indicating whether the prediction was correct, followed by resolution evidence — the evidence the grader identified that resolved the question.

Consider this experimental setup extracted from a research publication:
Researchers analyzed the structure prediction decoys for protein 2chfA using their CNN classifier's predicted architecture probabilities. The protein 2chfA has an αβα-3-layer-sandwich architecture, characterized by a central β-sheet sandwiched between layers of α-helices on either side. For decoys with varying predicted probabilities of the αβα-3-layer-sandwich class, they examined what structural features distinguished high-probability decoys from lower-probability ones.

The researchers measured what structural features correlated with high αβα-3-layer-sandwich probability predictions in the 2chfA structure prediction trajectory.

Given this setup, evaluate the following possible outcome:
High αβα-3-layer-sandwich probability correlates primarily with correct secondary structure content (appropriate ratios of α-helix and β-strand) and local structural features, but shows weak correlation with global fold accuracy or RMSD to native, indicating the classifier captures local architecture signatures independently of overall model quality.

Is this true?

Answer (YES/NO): NO